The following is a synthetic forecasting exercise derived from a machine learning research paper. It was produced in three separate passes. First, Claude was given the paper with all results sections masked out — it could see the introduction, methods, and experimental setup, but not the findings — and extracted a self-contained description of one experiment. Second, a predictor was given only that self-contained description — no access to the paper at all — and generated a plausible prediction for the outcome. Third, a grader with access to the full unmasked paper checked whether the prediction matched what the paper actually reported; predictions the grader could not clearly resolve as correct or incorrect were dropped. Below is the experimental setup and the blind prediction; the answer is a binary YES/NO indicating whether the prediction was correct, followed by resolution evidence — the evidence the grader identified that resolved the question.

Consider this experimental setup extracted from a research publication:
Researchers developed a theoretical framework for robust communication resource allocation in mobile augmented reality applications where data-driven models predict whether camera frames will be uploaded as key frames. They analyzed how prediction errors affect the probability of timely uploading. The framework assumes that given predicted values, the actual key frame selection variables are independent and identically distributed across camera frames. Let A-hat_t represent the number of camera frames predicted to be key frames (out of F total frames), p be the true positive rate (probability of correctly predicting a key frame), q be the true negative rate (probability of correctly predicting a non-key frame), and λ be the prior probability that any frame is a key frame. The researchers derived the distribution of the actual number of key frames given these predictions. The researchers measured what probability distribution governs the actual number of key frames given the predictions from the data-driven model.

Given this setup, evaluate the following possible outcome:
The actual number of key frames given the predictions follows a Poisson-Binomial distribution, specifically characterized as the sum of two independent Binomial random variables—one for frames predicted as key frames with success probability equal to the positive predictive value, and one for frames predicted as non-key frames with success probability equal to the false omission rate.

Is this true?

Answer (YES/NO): YES